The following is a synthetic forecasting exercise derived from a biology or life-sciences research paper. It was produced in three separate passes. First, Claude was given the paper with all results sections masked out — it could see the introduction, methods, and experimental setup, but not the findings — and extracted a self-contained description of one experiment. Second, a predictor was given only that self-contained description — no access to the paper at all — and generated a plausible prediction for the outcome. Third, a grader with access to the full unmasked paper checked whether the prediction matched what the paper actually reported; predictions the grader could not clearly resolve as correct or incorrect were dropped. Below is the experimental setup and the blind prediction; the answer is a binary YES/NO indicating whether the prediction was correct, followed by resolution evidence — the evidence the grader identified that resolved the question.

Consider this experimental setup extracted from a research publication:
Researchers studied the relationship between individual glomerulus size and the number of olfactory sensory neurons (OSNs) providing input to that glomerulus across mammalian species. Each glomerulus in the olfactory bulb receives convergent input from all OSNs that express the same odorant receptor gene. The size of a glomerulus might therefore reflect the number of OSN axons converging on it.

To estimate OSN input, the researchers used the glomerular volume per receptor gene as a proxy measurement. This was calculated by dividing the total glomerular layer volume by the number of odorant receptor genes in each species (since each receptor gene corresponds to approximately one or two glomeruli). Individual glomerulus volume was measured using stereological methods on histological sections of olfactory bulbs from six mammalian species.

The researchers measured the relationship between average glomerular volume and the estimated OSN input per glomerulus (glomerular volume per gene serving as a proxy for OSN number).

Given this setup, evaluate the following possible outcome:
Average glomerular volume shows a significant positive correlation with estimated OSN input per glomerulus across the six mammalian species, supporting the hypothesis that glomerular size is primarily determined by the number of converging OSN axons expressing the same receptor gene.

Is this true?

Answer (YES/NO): YES